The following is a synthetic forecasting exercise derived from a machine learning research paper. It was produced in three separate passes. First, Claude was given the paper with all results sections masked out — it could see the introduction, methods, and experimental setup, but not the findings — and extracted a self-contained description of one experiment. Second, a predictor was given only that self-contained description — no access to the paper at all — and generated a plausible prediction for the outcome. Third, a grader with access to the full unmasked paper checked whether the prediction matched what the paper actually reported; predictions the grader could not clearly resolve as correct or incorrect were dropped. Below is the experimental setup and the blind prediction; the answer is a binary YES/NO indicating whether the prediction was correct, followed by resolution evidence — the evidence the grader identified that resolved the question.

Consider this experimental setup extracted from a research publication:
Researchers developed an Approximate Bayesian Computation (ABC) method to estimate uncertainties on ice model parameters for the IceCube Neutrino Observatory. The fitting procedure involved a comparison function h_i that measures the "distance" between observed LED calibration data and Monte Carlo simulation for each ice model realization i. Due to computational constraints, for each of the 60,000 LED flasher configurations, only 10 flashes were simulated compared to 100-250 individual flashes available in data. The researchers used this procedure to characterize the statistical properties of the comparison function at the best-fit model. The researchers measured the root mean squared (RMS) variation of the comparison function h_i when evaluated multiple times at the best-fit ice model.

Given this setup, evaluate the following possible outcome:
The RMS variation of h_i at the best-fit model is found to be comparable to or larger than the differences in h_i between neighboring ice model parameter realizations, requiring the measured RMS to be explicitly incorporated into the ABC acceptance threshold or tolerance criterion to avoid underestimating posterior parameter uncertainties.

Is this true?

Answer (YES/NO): YES